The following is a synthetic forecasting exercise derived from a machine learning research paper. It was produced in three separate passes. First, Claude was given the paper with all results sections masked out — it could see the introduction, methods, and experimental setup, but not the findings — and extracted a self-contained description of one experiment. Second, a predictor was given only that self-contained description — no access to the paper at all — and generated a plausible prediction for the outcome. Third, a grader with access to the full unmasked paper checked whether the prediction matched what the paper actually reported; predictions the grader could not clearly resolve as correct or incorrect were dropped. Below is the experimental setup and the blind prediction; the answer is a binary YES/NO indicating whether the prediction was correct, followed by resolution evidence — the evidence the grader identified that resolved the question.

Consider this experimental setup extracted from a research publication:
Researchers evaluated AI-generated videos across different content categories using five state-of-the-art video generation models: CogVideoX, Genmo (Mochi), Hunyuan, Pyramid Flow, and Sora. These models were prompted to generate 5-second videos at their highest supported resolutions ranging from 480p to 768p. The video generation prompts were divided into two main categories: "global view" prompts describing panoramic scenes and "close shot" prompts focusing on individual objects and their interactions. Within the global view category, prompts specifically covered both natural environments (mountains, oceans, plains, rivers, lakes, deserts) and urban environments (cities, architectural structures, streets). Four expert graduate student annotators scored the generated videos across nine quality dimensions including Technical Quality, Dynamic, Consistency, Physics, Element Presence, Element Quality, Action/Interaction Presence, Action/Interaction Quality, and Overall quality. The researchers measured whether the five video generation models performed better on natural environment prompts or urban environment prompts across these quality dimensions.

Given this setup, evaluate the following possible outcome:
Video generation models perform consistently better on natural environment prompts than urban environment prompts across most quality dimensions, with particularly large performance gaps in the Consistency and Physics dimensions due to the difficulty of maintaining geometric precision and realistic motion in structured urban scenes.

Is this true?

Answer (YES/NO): NO